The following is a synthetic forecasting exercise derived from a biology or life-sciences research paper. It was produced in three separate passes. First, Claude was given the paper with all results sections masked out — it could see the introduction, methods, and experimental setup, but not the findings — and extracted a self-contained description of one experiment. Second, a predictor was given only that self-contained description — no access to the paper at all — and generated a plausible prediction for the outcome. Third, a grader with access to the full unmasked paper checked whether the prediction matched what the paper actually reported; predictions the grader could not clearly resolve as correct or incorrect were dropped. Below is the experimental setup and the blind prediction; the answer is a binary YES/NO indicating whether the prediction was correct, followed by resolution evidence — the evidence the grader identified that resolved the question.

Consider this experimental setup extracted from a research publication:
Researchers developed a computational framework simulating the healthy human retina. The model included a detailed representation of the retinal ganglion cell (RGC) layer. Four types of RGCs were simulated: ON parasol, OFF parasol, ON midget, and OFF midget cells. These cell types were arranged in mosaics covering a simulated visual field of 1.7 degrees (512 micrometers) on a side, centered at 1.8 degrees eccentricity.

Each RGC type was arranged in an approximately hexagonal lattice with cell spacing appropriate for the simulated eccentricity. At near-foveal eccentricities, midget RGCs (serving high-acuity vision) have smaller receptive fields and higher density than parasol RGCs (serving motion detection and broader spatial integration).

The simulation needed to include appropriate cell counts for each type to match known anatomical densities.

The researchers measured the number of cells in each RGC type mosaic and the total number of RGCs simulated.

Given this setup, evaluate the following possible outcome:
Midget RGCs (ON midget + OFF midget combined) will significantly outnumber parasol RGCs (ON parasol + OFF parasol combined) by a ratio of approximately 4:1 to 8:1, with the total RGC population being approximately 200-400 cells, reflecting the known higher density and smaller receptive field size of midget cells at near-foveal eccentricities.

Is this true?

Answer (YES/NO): NO